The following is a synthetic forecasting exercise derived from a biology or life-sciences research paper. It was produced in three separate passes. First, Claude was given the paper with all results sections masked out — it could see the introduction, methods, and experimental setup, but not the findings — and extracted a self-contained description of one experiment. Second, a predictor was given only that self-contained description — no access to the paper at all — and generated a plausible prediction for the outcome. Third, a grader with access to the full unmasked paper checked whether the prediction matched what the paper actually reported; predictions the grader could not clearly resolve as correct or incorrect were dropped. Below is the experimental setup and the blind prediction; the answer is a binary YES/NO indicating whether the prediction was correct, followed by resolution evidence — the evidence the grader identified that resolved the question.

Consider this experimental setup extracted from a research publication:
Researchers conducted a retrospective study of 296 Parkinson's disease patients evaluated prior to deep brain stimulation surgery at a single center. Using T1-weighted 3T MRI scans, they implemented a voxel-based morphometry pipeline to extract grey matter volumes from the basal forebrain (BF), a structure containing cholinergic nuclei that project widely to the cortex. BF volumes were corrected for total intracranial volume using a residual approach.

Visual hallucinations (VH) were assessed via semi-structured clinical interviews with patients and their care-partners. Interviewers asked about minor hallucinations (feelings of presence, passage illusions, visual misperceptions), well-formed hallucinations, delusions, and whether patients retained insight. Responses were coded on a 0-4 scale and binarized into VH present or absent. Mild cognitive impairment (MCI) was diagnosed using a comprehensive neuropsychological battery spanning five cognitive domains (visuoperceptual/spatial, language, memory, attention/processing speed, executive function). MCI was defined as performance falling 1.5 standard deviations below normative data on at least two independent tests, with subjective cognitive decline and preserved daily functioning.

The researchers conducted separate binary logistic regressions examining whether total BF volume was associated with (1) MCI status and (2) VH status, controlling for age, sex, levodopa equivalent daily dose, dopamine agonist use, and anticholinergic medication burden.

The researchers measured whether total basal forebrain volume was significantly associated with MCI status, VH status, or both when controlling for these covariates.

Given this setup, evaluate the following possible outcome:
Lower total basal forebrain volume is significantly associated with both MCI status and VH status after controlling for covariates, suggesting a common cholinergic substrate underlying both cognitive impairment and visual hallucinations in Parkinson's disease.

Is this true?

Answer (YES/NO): NO